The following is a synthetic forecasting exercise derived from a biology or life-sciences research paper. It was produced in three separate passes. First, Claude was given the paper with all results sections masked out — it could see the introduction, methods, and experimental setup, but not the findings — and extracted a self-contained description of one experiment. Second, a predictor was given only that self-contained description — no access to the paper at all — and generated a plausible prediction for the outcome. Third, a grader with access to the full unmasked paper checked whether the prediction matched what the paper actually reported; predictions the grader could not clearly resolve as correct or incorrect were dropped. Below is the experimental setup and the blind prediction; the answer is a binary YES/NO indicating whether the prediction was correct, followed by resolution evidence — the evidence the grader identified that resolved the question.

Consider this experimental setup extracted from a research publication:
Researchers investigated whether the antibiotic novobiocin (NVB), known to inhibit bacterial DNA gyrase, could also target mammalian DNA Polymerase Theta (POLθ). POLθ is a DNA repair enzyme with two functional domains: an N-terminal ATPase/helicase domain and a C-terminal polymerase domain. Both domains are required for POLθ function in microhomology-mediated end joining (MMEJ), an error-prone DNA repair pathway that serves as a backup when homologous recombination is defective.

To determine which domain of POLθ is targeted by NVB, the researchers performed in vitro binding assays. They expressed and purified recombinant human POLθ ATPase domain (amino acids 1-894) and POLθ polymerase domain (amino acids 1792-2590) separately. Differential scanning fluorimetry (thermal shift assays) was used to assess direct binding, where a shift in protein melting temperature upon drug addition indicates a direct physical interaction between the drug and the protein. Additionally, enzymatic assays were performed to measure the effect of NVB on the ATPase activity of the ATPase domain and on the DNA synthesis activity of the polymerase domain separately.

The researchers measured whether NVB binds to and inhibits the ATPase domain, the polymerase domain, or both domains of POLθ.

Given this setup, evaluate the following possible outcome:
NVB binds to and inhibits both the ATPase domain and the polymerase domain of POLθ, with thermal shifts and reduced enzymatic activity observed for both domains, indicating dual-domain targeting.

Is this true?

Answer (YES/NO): NO